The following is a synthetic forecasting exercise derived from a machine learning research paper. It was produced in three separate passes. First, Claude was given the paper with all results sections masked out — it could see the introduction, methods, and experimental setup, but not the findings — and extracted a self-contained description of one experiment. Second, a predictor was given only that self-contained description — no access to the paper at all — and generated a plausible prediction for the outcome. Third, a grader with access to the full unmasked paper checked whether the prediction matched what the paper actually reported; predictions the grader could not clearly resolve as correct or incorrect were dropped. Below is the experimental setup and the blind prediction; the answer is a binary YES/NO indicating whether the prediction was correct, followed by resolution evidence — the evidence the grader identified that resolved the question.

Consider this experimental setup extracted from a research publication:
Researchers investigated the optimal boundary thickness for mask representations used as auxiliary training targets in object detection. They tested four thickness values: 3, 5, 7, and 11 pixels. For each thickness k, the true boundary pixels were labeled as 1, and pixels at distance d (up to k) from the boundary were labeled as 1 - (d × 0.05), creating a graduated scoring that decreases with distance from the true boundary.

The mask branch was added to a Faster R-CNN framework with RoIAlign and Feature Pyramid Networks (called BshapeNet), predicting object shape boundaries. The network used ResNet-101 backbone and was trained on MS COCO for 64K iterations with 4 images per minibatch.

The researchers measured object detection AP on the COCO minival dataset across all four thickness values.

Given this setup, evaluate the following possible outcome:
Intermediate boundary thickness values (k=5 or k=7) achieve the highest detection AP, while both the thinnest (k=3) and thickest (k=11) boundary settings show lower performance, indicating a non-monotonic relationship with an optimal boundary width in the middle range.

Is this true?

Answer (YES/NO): NO